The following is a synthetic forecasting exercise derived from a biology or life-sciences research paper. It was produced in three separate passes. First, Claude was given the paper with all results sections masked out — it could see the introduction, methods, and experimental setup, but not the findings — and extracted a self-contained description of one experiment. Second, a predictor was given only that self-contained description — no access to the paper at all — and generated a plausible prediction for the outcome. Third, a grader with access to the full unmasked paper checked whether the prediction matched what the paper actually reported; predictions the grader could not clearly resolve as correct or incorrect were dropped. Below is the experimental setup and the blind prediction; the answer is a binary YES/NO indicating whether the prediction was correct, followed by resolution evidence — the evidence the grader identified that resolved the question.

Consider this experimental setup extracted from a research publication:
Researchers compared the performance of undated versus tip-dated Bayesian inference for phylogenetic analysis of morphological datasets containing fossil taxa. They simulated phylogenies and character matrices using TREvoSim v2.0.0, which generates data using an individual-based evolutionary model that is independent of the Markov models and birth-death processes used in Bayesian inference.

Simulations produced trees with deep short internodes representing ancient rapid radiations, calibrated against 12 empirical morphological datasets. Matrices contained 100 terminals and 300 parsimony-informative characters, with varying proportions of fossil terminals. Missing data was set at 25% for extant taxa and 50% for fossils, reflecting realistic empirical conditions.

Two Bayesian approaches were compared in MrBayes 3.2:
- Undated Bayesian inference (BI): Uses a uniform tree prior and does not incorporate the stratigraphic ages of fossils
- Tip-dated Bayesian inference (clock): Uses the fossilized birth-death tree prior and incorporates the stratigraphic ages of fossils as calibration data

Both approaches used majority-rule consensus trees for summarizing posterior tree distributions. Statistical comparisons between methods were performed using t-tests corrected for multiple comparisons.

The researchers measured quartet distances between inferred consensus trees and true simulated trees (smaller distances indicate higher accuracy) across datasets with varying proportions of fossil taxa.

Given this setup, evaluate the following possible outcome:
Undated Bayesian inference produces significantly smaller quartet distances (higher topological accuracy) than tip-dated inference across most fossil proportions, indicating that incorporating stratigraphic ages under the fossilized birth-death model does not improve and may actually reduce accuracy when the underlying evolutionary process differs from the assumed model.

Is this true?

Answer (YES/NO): NO